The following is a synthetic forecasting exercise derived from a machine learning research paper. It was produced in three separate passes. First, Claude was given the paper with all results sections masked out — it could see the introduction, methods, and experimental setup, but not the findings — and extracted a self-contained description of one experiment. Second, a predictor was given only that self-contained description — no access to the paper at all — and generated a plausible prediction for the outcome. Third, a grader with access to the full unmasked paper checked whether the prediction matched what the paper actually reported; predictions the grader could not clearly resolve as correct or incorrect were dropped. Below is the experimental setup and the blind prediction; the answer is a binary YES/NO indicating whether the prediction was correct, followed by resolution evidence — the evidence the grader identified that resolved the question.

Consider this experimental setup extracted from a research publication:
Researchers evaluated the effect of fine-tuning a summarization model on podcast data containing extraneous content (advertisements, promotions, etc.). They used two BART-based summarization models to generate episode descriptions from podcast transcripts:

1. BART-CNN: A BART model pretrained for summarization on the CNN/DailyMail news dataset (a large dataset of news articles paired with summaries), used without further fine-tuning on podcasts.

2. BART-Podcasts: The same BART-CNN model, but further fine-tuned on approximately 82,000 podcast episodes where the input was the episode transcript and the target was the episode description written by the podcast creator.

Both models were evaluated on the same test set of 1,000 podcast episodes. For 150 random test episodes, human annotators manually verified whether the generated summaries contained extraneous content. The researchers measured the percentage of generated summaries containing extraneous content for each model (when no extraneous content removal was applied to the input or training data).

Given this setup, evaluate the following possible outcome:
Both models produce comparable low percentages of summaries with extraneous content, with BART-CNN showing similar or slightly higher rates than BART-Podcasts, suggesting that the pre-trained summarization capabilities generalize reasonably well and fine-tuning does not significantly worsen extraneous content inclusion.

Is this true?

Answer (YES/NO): NO